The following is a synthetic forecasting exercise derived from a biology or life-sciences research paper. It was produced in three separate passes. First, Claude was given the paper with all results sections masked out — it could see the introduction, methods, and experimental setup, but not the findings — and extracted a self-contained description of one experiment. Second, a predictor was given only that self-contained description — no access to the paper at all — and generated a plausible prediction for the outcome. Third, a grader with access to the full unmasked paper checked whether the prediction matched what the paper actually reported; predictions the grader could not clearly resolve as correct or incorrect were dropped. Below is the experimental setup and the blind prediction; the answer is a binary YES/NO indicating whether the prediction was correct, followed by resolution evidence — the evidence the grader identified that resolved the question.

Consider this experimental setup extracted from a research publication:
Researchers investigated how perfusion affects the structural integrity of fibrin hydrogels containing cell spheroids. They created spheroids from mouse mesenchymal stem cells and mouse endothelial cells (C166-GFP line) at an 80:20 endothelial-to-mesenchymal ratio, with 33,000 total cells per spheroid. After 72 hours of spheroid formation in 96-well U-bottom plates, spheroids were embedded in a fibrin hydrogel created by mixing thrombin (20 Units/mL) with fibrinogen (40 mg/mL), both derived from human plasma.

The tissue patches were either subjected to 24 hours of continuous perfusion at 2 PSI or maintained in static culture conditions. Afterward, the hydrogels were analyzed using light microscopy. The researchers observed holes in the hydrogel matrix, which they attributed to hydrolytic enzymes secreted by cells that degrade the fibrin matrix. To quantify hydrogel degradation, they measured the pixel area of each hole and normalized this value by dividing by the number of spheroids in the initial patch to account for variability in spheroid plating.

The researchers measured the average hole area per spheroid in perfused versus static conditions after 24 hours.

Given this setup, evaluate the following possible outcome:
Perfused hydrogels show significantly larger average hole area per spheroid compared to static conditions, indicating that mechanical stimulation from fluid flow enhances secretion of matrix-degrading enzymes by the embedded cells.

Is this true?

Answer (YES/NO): NO